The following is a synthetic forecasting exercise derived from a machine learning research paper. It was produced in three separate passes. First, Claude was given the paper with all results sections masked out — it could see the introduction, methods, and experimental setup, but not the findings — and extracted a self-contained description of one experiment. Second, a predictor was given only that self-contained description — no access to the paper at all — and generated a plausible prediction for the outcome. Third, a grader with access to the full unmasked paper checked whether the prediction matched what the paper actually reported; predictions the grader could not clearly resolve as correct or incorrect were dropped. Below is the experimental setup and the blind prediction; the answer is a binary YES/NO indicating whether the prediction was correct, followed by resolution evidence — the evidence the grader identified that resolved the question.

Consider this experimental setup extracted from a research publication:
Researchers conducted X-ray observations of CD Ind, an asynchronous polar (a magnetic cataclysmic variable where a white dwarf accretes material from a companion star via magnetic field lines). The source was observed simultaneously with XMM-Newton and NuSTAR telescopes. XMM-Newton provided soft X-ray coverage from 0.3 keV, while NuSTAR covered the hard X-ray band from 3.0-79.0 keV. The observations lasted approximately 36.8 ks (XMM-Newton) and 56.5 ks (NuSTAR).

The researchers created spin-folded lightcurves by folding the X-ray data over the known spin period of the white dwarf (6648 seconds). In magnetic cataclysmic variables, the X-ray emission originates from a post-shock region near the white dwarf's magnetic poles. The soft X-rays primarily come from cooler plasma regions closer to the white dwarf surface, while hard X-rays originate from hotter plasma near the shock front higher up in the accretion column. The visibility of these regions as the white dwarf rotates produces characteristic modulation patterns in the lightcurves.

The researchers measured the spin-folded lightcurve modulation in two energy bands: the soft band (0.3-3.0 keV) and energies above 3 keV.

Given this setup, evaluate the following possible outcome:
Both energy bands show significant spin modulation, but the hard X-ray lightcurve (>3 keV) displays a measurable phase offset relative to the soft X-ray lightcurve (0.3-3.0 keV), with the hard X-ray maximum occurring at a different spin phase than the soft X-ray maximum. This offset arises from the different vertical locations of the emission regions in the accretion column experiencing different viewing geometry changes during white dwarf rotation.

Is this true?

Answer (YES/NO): NO